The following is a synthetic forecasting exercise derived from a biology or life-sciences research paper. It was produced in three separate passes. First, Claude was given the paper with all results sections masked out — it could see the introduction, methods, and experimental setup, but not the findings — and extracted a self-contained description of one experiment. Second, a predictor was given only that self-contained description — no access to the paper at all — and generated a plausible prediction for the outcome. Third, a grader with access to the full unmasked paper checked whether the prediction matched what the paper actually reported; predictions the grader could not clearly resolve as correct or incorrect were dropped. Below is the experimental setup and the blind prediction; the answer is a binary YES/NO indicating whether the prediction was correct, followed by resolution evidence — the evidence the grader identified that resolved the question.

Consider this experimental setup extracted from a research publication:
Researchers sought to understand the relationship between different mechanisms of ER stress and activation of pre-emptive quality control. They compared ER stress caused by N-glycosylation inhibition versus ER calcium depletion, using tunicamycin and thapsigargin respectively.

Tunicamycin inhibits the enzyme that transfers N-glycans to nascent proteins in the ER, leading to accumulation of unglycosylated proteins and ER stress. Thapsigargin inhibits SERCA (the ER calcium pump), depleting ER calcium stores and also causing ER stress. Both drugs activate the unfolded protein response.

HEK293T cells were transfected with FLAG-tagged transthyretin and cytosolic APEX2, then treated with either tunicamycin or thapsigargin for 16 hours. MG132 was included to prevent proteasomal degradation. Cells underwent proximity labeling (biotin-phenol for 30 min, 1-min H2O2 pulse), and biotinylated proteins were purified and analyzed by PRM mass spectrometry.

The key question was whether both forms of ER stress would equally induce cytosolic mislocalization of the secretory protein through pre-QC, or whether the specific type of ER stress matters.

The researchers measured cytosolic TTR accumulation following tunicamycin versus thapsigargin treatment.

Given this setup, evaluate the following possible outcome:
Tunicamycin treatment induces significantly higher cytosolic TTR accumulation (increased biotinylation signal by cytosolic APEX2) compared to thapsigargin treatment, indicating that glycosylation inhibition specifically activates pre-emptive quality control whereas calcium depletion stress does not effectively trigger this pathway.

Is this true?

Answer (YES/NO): NO